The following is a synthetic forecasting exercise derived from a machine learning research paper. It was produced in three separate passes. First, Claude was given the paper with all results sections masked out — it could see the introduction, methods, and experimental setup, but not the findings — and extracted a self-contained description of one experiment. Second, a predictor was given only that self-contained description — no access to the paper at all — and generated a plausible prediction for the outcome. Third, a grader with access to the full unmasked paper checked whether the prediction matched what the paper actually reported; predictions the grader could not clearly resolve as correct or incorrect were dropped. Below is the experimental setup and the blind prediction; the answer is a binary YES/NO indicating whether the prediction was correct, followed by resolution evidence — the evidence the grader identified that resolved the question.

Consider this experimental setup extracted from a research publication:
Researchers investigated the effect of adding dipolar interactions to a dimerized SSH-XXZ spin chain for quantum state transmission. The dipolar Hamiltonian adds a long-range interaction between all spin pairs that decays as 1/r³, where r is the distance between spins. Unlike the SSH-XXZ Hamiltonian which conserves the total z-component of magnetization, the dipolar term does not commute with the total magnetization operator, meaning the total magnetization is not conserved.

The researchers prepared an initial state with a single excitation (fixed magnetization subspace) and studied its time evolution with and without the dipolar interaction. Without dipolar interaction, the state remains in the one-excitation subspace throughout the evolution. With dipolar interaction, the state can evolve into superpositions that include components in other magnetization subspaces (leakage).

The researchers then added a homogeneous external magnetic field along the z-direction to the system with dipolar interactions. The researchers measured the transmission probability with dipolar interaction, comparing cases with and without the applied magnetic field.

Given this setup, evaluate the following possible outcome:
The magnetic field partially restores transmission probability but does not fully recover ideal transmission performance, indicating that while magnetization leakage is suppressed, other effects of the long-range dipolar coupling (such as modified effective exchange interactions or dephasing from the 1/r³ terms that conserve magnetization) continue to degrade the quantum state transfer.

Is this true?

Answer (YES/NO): NO